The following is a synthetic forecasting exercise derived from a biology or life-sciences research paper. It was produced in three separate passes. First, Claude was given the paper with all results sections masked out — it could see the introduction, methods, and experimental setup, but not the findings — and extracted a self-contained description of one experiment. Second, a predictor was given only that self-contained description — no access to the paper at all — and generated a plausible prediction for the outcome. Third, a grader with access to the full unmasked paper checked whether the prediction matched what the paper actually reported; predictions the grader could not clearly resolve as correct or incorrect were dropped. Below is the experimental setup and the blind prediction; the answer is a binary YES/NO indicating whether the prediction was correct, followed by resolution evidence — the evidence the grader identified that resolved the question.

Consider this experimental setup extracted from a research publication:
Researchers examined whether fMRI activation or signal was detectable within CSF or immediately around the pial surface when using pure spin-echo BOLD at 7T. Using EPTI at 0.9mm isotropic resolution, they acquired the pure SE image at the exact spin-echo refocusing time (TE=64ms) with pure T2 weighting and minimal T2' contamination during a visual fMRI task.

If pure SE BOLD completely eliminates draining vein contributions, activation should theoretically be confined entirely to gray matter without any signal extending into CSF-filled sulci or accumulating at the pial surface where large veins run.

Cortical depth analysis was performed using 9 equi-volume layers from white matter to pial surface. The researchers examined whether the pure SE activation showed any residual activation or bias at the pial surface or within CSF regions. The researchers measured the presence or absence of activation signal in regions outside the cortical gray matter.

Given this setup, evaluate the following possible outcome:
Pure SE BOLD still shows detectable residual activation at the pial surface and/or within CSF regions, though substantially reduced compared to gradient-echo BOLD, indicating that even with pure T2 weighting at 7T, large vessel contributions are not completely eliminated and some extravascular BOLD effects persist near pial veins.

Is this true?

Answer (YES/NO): YES